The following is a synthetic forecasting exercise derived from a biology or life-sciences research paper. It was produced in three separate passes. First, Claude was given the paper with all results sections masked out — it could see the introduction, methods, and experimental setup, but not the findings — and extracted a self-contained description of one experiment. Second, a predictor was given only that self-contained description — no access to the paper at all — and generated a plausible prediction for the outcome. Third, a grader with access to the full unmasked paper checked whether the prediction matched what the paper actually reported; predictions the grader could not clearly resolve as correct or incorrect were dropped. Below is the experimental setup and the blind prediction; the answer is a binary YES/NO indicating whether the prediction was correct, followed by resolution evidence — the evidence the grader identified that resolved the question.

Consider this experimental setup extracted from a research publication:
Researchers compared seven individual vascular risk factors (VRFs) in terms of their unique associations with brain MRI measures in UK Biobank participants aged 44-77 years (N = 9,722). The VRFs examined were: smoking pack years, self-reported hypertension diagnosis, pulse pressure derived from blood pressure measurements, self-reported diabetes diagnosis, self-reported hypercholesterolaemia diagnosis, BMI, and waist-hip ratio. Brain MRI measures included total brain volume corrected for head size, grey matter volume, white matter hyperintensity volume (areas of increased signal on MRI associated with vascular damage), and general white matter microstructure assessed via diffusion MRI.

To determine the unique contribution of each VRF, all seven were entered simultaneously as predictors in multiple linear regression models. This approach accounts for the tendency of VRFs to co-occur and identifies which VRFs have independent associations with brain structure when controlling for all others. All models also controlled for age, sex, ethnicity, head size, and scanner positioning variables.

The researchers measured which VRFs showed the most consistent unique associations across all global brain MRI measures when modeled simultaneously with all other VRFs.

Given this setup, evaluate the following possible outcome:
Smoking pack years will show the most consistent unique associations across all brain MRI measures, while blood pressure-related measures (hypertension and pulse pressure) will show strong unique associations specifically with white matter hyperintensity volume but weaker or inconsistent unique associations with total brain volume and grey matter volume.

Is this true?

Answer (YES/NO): NO